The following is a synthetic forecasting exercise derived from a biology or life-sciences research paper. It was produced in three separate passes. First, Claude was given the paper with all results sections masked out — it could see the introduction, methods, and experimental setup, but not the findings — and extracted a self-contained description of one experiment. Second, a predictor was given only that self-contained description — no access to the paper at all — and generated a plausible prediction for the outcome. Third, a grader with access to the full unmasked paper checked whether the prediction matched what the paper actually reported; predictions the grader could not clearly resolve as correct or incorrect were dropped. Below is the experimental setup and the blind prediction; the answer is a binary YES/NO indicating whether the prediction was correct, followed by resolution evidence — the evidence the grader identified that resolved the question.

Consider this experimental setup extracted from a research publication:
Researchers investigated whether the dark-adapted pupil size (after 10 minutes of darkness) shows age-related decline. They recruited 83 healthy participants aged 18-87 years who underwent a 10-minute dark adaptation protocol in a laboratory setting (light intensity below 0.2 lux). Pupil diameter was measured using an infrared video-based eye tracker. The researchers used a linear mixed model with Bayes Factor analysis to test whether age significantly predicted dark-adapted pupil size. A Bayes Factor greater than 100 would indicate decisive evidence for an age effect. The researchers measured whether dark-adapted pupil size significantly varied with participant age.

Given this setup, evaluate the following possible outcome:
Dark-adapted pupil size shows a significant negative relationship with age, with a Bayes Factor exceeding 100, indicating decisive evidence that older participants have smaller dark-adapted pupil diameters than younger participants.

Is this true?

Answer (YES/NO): YES